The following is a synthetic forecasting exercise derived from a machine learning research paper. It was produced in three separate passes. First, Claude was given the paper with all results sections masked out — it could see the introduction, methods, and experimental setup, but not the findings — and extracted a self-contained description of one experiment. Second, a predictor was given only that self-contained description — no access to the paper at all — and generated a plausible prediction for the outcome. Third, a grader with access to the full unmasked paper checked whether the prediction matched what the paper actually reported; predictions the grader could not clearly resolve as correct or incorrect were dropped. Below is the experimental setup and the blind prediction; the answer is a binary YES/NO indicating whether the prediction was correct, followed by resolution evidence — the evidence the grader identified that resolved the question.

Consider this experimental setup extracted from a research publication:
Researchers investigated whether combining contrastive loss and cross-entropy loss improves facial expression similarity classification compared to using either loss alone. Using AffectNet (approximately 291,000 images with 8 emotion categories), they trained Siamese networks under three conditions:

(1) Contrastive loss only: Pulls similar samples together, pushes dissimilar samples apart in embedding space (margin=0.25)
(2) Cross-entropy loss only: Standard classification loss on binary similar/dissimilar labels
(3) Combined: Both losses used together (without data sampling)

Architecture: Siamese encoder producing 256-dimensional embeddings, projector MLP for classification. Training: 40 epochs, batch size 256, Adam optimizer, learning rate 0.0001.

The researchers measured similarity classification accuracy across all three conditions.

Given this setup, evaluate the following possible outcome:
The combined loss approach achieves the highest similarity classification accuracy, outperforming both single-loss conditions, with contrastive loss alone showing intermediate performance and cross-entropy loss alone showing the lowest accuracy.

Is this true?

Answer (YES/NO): YES